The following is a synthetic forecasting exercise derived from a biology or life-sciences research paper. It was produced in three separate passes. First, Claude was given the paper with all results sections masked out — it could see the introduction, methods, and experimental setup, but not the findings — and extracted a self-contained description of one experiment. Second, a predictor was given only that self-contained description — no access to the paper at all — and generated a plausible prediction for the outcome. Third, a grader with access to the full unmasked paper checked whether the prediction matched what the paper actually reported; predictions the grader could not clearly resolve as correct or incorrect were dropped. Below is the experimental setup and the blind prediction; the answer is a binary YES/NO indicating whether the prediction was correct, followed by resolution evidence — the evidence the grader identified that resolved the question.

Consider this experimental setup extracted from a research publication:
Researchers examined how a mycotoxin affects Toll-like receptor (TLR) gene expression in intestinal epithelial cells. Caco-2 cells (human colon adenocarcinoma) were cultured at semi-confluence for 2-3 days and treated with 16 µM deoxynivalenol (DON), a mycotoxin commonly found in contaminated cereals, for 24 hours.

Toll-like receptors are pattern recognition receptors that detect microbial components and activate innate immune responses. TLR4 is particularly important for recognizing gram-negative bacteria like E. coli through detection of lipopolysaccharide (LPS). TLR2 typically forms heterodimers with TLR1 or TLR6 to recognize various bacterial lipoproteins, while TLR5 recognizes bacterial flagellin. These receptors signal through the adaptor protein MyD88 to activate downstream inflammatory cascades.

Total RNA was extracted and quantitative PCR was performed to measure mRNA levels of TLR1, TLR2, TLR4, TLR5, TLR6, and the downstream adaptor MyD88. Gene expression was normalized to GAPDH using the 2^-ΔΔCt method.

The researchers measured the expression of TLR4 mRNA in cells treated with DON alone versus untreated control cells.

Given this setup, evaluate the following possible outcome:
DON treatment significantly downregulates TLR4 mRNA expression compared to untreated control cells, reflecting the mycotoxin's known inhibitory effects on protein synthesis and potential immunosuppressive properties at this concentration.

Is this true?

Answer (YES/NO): NO